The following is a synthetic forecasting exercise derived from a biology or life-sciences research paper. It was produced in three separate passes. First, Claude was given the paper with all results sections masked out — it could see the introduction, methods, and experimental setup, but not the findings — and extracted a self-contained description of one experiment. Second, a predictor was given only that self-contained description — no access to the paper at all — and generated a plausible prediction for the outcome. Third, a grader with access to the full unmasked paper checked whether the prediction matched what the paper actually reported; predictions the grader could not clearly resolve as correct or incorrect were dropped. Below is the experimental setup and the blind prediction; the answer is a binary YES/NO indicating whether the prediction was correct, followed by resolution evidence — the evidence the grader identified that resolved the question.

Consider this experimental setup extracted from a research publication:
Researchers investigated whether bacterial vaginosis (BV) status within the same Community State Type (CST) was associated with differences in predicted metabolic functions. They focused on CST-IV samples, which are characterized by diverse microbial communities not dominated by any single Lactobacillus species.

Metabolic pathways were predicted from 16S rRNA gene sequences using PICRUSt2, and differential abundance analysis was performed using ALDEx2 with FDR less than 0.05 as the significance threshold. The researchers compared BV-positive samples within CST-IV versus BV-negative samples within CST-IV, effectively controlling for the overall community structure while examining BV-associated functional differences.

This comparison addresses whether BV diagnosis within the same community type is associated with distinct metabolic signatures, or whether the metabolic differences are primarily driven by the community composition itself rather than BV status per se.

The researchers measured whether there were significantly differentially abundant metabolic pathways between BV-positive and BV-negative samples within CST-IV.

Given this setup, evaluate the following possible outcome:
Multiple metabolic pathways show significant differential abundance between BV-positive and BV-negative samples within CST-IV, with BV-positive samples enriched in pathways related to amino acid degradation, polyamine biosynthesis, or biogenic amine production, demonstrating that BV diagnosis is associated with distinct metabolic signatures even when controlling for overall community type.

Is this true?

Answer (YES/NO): NO